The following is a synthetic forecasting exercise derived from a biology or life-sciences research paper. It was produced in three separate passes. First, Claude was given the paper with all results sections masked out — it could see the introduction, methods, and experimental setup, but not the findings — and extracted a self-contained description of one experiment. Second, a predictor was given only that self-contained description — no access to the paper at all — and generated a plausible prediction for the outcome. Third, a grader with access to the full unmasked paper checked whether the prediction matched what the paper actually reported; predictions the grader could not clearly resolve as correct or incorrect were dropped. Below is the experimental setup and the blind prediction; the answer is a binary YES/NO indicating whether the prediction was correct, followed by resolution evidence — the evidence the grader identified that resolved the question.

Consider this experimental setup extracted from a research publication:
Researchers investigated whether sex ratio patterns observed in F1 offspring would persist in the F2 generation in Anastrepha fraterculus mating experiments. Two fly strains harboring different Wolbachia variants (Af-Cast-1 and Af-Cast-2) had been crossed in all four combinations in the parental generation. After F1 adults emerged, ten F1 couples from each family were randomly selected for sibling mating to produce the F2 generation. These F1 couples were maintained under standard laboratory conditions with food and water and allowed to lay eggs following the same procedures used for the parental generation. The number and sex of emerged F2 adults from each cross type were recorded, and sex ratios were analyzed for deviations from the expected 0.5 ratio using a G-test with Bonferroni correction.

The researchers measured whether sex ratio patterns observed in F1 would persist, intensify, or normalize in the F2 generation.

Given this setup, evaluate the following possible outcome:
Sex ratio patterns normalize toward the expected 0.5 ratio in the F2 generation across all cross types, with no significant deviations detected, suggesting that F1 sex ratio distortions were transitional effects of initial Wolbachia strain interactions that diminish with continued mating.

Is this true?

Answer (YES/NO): NO